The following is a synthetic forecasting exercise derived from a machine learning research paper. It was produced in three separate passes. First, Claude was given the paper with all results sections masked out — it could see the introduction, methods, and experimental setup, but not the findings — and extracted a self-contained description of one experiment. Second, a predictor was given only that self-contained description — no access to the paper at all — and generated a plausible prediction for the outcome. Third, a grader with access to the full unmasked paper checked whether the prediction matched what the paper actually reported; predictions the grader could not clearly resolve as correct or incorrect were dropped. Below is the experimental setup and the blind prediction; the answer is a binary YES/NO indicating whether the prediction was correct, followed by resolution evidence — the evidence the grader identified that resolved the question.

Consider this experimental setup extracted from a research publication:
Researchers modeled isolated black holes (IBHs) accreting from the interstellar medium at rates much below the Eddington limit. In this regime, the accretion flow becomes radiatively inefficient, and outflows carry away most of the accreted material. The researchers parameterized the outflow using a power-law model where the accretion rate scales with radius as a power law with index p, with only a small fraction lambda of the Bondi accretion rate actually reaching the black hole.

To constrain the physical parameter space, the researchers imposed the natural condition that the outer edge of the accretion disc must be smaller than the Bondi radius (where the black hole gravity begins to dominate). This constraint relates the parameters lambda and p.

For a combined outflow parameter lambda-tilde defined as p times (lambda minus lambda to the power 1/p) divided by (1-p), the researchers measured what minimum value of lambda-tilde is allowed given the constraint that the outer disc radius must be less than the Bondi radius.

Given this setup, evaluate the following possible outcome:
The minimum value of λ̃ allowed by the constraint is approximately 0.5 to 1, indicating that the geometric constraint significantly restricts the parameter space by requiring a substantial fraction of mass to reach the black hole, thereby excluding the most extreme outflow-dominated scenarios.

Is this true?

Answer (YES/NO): NO